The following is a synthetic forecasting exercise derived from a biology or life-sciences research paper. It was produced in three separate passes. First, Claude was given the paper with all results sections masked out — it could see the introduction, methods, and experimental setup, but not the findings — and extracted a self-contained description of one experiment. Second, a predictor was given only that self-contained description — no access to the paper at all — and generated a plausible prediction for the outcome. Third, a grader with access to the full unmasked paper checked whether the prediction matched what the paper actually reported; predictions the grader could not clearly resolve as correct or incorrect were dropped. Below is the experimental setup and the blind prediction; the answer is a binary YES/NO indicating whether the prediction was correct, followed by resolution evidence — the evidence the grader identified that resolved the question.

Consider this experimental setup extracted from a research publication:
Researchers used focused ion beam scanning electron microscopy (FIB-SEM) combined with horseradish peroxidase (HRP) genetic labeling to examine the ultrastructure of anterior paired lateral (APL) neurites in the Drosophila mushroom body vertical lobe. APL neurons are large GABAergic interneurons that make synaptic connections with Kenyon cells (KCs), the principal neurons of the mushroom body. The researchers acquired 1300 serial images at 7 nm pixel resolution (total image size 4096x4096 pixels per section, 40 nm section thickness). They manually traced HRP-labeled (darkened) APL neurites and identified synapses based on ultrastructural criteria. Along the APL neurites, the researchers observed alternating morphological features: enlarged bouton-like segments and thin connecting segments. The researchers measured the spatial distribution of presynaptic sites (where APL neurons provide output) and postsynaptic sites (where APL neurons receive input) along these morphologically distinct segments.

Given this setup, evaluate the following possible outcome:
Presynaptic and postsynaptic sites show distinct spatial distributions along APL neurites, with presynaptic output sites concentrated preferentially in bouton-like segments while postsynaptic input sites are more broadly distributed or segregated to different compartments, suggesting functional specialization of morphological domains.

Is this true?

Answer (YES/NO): YES